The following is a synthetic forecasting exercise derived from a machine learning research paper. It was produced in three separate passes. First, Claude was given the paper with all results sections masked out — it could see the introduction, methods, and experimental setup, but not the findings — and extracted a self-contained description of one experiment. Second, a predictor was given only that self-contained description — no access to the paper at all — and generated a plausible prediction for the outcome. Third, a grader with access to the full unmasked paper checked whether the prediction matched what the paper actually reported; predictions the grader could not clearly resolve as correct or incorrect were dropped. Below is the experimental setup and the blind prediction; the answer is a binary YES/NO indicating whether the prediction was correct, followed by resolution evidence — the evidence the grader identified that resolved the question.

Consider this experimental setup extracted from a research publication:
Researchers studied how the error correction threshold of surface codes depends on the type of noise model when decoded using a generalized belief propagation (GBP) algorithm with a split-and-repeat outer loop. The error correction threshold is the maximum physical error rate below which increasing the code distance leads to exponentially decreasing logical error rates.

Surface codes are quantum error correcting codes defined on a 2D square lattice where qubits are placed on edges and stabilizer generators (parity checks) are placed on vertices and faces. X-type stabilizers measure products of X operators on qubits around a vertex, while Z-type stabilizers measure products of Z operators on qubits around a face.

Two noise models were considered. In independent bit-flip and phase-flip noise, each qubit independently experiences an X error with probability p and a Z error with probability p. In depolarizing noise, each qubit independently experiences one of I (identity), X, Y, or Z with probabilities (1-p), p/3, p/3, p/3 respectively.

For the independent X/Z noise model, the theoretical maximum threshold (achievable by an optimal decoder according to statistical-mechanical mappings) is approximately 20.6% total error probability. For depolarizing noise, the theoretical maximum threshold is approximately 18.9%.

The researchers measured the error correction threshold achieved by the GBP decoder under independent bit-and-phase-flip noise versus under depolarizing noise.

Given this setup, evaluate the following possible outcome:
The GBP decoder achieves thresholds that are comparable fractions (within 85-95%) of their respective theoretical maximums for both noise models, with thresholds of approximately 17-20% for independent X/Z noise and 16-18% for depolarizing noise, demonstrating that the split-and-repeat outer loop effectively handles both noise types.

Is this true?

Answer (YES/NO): NO